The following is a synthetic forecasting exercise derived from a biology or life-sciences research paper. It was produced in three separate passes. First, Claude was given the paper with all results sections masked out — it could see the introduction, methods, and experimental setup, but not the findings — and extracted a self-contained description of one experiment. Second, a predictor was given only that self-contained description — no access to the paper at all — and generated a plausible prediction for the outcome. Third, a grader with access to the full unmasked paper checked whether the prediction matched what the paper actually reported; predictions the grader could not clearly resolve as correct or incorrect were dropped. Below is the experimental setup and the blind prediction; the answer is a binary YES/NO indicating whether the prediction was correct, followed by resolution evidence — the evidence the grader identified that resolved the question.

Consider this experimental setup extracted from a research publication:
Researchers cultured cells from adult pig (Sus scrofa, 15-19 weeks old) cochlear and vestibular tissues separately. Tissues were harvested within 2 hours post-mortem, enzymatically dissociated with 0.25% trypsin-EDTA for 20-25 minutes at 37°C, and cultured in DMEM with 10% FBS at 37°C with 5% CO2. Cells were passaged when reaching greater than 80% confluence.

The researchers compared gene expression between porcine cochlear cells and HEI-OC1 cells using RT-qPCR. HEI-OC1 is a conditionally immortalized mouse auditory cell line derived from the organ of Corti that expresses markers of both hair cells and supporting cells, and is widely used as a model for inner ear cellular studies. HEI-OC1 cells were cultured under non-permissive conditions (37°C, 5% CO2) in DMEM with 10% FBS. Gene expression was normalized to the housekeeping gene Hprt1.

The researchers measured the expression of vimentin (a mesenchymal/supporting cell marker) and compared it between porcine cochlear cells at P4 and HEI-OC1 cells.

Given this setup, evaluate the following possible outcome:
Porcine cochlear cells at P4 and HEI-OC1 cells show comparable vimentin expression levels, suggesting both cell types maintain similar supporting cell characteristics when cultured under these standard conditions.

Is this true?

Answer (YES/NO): NO